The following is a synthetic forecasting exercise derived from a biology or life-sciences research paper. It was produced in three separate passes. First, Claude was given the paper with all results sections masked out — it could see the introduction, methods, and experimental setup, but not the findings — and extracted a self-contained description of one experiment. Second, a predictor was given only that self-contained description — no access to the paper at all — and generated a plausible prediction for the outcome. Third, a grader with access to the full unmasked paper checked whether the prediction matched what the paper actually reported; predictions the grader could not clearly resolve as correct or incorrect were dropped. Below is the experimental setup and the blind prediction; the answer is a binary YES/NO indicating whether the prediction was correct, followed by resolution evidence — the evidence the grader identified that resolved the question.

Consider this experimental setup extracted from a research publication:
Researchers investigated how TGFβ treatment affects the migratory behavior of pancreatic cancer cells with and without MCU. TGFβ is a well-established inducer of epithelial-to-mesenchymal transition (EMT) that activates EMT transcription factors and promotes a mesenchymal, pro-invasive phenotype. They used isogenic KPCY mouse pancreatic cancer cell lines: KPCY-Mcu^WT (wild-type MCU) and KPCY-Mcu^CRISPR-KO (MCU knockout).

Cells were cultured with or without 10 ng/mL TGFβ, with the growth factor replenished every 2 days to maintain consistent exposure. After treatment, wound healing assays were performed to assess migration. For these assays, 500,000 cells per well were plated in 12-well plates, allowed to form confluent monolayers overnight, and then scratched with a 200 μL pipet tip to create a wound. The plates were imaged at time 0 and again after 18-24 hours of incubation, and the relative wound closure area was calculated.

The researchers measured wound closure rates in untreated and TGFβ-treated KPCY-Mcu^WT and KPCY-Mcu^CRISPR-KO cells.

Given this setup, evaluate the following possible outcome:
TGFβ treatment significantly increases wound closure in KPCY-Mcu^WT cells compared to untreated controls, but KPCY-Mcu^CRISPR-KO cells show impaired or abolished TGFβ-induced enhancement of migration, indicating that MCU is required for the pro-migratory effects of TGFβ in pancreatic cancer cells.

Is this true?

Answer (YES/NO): NO